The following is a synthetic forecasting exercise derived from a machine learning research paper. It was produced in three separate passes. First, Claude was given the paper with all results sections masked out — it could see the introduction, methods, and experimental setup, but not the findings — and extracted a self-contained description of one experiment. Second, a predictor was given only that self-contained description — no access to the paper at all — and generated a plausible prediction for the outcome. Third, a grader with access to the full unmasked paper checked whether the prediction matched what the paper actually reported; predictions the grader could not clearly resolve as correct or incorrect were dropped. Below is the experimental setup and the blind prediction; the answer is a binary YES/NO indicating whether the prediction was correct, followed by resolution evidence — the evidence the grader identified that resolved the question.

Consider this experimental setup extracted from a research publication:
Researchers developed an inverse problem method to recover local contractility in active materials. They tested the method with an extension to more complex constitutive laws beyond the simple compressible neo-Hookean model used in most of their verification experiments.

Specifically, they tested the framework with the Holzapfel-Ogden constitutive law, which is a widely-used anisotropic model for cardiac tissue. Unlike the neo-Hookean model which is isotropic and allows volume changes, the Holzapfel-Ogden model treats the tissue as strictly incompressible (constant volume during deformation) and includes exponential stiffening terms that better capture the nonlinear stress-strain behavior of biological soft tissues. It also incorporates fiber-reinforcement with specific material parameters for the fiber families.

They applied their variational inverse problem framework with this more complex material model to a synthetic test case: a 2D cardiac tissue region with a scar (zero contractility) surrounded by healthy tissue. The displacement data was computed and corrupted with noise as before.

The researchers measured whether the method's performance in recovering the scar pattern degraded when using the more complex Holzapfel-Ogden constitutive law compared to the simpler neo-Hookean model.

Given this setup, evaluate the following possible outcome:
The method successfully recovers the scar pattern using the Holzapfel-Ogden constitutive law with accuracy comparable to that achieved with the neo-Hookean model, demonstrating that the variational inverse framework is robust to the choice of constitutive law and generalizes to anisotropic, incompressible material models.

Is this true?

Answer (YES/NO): YES